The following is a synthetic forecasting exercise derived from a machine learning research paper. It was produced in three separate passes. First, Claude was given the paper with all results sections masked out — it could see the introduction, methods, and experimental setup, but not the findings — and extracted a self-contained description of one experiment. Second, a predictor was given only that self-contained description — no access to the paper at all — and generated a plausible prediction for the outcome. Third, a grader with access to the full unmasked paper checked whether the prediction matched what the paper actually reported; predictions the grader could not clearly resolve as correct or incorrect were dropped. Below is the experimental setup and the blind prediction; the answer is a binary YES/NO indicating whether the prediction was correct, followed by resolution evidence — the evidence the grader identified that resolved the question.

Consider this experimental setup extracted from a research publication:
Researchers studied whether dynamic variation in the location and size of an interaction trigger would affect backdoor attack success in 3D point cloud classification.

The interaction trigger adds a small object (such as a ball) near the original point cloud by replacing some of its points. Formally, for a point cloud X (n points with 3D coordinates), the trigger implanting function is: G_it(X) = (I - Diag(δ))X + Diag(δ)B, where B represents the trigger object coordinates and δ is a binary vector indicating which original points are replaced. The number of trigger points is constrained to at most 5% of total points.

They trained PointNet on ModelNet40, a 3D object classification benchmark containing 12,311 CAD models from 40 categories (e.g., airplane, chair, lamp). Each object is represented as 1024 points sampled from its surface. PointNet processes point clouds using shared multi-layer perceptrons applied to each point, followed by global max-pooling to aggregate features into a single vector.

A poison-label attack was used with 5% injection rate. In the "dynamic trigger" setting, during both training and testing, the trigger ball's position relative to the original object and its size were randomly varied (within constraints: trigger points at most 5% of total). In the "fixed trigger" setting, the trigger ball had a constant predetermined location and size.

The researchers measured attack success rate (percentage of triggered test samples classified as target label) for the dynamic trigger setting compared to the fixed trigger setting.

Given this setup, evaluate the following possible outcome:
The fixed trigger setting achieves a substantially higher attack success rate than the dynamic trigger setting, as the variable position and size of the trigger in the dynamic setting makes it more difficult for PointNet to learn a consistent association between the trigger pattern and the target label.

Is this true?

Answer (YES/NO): NO